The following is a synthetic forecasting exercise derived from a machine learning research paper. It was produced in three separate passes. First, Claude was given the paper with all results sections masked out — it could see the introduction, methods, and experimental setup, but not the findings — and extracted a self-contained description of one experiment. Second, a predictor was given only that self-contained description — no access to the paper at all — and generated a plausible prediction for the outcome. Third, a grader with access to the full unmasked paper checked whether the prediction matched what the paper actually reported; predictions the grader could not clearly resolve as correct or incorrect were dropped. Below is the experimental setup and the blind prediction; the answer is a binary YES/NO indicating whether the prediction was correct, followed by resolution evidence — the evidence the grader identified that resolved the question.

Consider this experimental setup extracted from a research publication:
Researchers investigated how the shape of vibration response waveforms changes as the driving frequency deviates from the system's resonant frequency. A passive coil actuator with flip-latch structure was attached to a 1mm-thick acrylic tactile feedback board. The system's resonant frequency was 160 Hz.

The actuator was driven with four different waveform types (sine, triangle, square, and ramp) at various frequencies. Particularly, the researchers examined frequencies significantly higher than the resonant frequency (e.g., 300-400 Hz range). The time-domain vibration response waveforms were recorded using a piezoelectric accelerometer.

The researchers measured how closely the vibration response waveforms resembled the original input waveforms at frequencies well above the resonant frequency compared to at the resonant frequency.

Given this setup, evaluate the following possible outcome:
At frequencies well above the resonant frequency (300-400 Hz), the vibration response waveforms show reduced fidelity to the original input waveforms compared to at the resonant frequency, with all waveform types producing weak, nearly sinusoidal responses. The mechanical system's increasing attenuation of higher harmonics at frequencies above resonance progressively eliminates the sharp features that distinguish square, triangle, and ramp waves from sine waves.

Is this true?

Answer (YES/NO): NO